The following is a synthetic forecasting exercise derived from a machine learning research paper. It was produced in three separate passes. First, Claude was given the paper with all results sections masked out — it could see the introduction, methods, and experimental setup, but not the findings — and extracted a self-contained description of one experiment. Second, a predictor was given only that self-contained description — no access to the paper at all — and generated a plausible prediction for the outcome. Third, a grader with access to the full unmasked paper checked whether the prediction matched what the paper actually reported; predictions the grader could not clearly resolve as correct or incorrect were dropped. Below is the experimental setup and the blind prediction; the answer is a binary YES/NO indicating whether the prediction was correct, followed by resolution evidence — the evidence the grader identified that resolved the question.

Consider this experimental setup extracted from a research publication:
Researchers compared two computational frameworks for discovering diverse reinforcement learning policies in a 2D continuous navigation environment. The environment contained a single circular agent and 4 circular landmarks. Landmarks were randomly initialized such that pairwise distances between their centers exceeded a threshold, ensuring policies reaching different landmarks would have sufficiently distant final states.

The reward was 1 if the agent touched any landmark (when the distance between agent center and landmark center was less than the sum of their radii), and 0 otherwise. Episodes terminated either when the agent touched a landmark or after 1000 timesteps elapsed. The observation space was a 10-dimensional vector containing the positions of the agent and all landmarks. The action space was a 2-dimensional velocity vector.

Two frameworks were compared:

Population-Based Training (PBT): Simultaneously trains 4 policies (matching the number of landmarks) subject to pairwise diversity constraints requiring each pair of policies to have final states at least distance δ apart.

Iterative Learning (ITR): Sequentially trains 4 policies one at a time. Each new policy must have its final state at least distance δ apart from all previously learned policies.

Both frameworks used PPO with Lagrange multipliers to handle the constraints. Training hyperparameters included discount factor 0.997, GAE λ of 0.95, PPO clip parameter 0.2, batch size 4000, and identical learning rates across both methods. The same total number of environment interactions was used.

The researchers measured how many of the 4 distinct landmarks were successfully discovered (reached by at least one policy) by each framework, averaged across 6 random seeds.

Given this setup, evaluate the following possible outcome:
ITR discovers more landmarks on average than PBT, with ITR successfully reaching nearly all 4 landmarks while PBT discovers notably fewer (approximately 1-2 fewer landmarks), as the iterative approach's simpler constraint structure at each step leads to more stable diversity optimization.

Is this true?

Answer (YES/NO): YES